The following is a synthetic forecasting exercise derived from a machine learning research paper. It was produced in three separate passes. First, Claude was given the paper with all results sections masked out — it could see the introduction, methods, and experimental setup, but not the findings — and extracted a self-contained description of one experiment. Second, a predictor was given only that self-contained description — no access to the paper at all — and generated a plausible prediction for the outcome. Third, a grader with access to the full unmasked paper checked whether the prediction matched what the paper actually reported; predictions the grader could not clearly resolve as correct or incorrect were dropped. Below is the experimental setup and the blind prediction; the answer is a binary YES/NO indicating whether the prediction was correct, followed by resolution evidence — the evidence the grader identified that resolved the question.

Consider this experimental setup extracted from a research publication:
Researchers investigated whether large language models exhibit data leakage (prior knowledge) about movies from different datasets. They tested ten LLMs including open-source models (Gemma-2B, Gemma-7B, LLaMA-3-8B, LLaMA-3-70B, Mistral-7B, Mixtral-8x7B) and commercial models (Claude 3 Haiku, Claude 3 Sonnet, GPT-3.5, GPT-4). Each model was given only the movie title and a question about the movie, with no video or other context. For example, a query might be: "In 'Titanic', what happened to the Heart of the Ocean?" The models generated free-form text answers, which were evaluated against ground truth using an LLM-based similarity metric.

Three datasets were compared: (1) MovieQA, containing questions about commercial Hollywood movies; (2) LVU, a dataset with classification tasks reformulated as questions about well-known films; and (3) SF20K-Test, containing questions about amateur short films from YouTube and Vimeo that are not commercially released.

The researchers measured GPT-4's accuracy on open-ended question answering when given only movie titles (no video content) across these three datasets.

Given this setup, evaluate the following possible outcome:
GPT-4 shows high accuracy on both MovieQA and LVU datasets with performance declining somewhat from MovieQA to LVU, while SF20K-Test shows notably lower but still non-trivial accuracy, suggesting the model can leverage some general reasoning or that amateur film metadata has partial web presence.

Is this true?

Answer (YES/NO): NO